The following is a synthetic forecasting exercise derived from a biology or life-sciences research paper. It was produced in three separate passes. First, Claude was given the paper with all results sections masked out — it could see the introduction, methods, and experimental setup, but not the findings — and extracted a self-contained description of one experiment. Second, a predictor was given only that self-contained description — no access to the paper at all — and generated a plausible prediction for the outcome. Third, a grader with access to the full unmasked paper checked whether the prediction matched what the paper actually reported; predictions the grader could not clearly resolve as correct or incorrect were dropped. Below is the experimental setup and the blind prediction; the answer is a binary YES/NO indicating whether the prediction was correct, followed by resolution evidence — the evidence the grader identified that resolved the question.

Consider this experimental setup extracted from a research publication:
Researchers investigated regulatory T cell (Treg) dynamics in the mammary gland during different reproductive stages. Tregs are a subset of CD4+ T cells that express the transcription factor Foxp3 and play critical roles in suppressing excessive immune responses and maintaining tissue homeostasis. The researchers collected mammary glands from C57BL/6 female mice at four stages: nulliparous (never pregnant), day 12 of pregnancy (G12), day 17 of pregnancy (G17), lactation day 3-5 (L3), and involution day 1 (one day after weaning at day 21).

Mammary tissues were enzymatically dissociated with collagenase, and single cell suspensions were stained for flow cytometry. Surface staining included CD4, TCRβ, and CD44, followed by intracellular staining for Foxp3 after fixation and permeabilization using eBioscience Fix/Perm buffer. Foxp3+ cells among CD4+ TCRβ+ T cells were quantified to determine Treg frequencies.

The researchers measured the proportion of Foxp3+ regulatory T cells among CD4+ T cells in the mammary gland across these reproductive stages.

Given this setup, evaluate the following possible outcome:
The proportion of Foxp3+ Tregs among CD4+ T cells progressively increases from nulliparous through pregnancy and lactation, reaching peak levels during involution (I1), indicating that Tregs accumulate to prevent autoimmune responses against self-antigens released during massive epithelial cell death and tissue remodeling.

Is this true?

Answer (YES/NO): NO